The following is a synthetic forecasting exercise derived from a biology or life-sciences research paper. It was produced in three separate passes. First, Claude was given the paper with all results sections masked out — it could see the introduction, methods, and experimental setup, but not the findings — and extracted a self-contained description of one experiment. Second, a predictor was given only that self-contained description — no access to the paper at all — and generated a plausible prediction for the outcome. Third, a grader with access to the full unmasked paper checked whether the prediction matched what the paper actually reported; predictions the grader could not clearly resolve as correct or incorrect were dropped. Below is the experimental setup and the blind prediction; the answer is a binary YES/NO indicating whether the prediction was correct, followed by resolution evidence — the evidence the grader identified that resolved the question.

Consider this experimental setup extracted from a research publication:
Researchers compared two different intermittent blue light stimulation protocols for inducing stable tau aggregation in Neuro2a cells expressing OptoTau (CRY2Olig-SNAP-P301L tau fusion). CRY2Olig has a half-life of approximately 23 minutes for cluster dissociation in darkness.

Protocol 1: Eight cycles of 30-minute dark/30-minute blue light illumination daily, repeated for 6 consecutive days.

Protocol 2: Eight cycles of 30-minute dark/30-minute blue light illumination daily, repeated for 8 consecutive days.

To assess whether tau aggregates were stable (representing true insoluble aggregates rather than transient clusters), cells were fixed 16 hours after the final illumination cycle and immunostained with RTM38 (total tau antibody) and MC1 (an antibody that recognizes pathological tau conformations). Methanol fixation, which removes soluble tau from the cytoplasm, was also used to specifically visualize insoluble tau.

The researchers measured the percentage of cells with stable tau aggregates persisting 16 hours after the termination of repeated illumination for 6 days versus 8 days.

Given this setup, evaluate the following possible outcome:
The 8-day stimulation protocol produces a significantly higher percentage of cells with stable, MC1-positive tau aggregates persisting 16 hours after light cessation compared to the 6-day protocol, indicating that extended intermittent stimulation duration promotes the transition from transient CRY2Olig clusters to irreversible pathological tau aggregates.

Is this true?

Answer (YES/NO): YES